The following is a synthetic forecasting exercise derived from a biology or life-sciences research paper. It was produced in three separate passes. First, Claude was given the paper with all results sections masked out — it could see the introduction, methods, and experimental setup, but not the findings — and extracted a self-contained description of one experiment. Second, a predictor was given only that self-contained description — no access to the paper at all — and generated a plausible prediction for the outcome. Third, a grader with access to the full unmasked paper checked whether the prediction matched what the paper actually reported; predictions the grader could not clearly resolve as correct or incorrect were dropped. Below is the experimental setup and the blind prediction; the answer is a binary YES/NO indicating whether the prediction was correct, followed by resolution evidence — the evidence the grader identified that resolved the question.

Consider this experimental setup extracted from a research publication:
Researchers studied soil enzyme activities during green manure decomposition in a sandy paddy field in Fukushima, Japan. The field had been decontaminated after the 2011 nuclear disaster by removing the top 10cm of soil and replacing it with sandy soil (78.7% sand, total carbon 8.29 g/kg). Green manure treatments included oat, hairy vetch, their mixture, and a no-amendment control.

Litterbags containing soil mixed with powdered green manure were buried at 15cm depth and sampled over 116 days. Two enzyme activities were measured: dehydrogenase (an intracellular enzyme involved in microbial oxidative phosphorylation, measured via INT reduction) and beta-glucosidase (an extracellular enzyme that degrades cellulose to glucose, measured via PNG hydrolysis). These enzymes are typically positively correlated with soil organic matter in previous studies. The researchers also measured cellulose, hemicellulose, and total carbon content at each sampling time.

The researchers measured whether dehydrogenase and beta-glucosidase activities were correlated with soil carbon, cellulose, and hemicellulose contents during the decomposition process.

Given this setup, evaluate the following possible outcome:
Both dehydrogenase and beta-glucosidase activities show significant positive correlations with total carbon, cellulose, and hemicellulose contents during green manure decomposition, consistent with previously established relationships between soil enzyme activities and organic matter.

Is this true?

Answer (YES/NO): NO